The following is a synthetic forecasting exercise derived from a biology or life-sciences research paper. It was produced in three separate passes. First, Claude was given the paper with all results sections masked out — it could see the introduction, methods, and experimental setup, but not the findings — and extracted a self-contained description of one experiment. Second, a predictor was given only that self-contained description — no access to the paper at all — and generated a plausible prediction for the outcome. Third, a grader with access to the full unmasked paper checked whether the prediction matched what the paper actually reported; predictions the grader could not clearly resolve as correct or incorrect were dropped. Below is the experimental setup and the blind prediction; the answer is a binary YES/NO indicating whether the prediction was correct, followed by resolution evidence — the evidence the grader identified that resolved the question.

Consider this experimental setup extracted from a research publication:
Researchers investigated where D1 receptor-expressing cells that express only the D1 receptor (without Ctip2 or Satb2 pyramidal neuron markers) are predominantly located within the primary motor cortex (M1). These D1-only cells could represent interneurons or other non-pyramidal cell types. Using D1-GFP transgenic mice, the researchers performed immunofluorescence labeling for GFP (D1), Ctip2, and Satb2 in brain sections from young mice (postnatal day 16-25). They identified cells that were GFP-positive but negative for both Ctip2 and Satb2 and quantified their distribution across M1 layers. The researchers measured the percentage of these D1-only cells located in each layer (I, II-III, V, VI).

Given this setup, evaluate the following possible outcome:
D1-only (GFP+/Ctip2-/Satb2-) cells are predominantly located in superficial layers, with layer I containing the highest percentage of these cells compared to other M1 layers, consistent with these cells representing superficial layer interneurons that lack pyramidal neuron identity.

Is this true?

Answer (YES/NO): NO